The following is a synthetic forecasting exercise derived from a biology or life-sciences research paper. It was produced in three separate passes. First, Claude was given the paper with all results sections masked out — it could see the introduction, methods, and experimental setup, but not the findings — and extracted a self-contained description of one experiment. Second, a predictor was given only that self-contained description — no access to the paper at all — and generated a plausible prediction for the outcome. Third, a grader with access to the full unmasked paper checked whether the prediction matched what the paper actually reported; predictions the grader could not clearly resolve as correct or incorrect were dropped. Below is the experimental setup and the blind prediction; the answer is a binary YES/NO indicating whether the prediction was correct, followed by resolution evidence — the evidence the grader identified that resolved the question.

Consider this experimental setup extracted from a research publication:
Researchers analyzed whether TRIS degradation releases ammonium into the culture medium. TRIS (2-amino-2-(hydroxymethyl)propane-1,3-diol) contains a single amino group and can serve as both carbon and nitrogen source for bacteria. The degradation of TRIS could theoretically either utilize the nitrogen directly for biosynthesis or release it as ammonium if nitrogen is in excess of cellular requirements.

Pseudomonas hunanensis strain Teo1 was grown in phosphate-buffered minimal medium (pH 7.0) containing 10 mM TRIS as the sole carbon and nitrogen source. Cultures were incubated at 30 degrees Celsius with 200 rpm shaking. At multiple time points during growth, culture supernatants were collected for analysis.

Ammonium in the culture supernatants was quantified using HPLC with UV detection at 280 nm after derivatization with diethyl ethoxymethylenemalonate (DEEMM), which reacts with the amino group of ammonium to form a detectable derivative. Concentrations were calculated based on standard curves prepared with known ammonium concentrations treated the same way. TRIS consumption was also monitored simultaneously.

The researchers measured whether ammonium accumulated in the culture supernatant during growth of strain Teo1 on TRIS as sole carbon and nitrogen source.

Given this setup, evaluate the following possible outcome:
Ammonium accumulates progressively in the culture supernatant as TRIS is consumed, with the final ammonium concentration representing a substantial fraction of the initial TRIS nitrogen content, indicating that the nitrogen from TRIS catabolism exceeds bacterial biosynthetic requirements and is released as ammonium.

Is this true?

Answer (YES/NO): YES